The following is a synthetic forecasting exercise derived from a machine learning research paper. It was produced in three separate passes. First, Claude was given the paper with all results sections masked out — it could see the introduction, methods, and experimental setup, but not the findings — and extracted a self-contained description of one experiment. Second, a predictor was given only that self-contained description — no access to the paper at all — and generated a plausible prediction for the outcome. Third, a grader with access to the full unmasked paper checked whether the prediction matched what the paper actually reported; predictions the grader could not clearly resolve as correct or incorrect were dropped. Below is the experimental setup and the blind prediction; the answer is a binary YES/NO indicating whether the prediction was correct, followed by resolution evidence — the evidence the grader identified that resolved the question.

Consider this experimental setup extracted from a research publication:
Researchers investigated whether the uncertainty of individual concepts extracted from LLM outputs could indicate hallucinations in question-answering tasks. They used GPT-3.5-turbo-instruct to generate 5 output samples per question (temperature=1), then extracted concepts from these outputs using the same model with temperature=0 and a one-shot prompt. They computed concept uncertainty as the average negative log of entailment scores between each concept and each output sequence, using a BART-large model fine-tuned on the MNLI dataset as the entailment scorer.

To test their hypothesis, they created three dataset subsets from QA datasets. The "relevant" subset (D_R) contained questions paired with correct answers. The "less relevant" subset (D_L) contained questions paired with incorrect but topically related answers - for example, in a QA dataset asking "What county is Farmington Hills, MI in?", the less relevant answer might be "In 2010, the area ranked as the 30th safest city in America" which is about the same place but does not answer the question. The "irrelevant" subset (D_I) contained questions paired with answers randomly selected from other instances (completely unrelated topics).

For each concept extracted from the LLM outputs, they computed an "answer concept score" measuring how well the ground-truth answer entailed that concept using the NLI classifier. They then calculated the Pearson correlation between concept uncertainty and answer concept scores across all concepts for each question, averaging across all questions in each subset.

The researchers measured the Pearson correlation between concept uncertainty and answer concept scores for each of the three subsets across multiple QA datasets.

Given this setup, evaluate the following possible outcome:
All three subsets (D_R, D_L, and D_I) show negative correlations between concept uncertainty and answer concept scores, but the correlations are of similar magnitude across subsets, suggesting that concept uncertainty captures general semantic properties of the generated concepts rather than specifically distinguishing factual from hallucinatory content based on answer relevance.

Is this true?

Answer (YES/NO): NO